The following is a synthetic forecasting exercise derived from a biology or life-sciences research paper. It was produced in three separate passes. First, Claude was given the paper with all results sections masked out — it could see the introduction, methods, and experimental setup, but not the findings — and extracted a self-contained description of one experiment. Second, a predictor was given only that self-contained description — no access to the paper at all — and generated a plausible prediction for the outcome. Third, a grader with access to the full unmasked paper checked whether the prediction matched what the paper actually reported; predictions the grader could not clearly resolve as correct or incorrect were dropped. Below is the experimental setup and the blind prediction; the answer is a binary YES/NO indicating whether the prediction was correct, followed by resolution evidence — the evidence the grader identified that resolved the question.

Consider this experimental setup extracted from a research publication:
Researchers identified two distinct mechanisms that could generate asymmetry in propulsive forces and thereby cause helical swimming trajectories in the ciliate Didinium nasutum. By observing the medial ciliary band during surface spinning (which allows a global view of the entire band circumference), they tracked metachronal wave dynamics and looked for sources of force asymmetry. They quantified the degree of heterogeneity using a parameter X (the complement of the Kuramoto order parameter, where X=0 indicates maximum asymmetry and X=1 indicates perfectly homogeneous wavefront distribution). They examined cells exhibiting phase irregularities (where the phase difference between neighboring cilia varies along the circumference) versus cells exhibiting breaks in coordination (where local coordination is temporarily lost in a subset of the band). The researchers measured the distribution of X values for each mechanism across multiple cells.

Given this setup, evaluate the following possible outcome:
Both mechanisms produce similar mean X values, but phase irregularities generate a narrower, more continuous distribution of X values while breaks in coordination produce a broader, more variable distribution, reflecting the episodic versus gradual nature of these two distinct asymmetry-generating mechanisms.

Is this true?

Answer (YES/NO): NO